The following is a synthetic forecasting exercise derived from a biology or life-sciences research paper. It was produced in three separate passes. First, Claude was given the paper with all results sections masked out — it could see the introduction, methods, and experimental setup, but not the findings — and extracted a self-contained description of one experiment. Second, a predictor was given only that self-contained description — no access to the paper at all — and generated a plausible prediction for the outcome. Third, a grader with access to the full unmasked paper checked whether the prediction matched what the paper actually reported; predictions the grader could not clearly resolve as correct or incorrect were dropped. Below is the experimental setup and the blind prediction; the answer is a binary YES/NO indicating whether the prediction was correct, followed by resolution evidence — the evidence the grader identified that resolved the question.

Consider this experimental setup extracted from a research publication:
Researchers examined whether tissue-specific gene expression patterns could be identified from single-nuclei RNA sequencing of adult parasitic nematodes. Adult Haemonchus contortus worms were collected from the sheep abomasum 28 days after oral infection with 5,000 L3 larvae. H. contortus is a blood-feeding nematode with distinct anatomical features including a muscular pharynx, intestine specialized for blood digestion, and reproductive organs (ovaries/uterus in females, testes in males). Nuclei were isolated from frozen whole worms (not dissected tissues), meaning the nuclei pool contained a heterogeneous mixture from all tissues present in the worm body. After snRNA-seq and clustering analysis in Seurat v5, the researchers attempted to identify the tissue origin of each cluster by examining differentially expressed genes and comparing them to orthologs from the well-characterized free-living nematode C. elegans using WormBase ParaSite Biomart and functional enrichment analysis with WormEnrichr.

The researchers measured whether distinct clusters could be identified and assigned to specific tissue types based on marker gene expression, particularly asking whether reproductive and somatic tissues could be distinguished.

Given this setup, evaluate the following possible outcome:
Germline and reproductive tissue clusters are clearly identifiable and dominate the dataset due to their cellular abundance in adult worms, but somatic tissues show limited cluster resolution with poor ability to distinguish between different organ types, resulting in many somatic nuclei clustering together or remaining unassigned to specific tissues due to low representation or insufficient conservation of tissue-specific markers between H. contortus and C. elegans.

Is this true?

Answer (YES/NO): NO